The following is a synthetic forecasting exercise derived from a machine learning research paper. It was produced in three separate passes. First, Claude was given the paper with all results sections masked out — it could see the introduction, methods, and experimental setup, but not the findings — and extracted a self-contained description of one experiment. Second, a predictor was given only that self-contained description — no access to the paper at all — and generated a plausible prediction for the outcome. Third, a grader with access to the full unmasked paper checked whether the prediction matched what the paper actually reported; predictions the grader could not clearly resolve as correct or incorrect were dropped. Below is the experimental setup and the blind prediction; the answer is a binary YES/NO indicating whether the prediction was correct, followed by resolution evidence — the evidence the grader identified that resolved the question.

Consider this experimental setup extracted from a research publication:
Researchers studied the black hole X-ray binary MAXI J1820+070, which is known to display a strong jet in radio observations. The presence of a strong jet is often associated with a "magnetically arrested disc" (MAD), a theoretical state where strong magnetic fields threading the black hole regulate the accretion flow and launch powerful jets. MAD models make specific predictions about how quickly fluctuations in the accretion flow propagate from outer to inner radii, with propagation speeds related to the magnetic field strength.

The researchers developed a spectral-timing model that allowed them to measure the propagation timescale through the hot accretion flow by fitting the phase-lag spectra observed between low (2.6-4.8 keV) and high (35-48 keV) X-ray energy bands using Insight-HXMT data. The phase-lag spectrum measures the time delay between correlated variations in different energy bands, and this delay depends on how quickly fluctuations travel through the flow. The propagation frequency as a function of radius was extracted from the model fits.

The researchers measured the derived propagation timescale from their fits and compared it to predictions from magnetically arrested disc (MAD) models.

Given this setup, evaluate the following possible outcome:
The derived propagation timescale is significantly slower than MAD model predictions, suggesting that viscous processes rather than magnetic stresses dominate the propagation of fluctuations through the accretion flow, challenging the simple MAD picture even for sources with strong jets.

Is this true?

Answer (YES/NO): YES